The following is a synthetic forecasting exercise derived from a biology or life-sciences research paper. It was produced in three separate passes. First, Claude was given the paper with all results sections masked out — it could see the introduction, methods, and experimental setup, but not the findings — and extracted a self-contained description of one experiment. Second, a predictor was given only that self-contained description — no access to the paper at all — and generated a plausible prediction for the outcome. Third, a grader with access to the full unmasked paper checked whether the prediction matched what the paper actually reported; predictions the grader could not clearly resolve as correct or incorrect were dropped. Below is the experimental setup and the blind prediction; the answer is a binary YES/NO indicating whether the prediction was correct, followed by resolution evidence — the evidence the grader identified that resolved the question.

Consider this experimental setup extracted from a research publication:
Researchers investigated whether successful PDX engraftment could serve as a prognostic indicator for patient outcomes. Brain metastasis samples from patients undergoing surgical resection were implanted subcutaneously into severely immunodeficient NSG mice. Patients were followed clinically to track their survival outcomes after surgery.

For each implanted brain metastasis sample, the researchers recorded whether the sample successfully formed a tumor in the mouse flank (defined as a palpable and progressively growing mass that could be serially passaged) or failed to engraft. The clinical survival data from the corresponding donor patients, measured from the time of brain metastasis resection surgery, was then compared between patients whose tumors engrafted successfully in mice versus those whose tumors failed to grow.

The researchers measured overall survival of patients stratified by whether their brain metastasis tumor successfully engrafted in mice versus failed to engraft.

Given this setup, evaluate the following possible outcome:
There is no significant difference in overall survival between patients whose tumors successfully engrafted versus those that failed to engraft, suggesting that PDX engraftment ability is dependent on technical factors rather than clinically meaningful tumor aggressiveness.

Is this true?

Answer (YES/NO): NO